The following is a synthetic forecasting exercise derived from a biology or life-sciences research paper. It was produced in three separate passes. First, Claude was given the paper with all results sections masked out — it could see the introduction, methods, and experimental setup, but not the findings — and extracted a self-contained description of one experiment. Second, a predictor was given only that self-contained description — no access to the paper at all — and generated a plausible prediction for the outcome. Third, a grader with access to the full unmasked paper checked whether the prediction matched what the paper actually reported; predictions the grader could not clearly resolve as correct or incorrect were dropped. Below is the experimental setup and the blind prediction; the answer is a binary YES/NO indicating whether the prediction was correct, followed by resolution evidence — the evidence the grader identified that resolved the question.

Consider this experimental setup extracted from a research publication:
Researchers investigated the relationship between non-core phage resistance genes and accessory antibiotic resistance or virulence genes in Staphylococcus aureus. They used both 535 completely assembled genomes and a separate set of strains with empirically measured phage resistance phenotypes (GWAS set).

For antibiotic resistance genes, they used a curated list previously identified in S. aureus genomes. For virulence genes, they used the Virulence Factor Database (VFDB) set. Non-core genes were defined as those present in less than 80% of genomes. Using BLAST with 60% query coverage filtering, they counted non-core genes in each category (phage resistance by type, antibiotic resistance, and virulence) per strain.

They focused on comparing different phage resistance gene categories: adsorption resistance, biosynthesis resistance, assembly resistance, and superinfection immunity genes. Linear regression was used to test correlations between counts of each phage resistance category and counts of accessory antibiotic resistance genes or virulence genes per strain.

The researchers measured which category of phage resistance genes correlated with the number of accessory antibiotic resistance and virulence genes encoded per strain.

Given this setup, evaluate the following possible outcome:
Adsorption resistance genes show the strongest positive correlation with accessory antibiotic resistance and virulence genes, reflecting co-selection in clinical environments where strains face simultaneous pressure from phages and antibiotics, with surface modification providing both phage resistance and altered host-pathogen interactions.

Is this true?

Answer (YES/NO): NO